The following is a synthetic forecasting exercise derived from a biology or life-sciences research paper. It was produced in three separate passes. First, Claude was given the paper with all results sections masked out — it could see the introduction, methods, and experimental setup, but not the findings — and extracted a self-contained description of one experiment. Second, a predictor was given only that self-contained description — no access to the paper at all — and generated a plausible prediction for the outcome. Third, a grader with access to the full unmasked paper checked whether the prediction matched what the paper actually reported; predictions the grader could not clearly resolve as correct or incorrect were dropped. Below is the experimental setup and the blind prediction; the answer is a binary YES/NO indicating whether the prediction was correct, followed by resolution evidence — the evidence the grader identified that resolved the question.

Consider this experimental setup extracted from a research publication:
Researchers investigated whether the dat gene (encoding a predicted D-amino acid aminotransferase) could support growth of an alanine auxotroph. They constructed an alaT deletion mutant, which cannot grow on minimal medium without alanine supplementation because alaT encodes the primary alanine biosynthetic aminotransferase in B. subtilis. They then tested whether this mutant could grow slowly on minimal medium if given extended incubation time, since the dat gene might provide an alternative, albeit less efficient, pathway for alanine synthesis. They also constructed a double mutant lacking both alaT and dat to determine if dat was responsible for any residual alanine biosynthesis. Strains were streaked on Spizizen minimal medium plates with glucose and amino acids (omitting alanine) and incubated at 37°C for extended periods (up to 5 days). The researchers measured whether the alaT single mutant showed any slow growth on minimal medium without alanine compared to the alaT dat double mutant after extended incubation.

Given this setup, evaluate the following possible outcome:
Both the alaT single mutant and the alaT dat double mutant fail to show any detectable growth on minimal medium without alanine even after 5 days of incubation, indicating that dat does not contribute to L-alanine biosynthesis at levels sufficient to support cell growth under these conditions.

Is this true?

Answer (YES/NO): NO